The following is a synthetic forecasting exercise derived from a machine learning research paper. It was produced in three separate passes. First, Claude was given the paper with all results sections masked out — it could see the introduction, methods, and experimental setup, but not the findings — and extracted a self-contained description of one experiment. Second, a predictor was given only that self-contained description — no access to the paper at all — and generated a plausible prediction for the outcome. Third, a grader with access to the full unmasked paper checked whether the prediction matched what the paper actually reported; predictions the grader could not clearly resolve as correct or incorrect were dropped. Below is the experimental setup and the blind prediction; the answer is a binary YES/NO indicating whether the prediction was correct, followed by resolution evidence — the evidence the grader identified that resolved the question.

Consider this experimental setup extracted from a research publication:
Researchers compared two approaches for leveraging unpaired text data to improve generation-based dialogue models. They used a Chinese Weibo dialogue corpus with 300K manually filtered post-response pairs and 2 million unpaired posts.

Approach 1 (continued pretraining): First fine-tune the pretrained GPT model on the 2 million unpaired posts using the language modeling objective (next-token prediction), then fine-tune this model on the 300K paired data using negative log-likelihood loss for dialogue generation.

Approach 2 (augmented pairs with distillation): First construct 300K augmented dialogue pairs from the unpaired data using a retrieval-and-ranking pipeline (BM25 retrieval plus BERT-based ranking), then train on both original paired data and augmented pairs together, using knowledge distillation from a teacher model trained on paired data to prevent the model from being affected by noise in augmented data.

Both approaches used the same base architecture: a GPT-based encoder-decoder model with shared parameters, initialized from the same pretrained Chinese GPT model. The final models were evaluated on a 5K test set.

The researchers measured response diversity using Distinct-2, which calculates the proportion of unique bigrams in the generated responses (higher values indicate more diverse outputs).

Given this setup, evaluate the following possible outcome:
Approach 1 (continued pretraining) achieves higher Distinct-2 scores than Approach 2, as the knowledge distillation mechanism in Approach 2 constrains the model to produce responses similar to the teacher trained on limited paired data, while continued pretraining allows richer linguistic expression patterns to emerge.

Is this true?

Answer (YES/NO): NO